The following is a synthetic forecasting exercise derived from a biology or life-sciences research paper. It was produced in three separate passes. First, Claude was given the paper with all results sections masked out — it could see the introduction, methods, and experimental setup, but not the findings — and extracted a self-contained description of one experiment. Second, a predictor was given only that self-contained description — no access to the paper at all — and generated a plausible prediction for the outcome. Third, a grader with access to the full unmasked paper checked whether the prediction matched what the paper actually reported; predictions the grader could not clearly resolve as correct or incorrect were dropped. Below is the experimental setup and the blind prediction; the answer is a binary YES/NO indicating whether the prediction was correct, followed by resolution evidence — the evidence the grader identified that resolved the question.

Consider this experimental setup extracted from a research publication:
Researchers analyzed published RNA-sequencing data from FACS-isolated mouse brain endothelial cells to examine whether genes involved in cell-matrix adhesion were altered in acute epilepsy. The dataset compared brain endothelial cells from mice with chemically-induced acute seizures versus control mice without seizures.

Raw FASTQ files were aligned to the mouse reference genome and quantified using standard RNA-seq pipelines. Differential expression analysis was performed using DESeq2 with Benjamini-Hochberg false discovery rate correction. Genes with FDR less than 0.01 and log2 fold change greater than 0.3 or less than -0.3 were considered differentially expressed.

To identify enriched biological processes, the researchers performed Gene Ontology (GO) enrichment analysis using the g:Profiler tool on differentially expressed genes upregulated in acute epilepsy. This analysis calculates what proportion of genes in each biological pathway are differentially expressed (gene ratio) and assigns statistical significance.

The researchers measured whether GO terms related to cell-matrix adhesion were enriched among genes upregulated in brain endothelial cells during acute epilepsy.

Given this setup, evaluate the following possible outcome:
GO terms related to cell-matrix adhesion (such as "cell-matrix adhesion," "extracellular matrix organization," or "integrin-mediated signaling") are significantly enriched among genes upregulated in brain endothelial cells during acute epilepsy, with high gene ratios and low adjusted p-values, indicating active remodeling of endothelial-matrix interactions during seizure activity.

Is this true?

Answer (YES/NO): YES